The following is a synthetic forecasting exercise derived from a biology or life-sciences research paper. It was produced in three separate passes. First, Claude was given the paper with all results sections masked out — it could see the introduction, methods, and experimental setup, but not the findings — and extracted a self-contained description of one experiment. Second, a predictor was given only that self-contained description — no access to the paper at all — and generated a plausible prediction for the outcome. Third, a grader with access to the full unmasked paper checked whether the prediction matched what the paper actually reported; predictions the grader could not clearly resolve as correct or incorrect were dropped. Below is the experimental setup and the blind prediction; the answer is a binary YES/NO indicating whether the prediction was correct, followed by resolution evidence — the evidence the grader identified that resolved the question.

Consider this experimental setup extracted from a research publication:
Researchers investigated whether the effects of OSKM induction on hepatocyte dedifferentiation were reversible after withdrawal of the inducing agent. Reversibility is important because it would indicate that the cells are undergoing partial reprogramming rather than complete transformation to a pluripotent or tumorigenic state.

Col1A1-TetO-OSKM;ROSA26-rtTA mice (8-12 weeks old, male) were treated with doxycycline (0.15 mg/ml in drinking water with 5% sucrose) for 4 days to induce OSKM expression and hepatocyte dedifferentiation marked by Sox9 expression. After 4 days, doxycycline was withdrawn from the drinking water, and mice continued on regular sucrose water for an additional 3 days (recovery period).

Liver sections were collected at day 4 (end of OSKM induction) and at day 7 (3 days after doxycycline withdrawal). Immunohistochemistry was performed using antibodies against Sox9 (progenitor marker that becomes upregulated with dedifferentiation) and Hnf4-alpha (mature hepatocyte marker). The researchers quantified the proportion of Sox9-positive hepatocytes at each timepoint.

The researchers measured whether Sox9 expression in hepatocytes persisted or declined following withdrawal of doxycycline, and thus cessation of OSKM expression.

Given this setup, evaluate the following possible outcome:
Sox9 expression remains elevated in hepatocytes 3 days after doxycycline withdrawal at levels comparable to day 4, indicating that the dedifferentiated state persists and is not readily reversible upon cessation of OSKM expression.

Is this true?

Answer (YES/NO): NO